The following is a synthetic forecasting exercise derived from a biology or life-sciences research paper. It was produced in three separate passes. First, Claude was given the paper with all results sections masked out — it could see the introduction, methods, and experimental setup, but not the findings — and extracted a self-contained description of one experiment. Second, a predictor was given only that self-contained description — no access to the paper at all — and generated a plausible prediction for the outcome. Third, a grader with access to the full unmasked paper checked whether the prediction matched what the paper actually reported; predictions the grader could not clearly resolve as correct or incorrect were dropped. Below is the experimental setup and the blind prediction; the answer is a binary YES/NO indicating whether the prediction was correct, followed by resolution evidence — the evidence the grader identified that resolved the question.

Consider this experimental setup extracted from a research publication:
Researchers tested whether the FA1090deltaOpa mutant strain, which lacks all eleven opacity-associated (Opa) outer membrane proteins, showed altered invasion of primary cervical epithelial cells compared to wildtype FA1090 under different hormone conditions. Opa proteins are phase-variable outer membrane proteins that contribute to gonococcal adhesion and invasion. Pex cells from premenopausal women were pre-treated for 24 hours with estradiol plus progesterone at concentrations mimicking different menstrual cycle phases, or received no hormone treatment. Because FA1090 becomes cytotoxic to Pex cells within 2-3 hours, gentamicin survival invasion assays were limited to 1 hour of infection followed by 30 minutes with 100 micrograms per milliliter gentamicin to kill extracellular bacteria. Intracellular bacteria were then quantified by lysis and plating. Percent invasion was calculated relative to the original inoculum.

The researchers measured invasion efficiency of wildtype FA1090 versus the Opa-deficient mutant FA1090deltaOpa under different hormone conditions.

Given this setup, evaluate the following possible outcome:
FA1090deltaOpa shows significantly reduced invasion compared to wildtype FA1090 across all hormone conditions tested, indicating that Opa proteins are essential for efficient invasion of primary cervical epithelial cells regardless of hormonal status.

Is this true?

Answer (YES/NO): NO